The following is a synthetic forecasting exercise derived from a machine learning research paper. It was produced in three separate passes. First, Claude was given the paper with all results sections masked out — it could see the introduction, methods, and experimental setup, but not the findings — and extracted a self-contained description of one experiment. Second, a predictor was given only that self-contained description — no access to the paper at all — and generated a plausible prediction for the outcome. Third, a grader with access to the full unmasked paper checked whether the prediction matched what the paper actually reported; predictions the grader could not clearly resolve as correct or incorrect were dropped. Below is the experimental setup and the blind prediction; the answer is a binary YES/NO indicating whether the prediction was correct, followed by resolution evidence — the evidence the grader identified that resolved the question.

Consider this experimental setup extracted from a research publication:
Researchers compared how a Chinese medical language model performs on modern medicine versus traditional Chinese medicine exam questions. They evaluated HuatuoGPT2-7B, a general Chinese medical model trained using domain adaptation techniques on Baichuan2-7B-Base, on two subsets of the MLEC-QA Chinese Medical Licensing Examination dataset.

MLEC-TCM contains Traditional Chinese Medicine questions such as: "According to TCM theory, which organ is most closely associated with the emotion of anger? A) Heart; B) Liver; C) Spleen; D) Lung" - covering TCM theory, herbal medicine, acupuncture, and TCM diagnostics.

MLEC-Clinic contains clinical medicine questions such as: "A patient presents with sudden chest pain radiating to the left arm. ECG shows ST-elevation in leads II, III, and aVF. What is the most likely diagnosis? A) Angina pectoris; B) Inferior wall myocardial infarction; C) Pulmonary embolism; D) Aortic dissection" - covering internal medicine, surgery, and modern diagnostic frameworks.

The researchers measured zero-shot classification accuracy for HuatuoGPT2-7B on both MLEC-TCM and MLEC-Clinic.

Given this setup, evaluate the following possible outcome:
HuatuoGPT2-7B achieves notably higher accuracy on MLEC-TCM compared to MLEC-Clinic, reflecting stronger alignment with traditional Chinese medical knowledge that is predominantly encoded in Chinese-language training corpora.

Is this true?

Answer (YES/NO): NO